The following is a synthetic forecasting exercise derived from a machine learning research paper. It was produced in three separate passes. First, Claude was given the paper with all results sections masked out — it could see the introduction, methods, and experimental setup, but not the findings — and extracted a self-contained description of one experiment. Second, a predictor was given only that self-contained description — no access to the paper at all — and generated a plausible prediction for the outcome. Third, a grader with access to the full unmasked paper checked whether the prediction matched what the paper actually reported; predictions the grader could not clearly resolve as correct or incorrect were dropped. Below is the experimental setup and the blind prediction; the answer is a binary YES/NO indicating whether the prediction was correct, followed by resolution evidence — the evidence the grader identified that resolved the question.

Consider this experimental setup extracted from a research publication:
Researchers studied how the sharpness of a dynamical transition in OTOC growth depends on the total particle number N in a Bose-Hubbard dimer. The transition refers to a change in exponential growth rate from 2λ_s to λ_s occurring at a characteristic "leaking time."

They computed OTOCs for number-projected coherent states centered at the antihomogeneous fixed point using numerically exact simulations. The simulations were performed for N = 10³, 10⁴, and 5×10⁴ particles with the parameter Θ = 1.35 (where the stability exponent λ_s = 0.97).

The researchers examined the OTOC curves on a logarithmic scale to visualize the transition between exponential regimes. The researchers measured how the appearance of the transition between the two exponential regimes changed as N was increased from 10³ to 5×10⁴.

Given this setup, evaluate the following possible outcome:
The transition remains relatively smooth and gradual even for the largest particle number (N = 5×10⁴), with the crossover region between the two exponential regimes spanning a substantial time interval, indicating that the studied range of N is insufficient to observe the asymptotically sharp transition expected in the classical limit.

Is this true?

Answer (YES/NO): NO